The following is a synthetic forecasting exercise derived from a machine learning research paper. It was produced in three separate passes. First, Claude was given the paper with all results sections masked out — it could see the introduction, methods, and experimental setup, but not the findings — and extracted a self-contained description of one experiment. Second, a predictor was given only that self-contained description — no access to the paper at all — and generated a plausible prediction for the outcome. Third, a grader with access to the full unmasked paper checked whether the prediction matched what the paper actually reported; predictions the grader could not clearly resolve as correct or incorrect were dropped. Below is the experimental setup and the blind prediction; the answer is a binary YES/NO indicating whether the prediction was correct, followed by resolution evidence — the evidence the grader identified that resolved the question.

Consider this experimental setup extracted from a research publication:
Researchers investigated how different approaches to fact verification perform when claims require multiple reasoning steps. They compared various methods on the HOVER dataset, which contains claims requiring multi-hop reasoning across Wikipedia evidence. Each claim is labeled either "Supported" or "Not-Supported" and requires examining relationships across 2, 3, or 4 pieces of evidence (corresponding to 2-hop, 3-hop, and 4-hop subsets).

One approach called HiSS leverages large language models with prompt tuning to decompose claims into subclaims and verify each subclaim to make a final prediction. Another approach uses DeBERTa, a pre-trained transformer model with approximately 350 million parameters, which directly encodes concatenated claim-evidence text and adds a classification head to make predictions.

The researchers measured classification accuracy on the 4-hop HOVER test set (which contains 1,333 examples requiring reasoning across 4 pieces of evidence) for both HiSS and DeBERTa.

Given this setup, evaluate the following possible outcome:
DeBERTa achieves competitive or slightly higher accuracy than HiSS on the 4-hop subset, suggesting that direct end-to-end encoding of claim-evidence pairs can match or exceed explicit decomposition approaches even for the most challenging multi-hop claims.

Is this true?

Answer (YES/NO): YES